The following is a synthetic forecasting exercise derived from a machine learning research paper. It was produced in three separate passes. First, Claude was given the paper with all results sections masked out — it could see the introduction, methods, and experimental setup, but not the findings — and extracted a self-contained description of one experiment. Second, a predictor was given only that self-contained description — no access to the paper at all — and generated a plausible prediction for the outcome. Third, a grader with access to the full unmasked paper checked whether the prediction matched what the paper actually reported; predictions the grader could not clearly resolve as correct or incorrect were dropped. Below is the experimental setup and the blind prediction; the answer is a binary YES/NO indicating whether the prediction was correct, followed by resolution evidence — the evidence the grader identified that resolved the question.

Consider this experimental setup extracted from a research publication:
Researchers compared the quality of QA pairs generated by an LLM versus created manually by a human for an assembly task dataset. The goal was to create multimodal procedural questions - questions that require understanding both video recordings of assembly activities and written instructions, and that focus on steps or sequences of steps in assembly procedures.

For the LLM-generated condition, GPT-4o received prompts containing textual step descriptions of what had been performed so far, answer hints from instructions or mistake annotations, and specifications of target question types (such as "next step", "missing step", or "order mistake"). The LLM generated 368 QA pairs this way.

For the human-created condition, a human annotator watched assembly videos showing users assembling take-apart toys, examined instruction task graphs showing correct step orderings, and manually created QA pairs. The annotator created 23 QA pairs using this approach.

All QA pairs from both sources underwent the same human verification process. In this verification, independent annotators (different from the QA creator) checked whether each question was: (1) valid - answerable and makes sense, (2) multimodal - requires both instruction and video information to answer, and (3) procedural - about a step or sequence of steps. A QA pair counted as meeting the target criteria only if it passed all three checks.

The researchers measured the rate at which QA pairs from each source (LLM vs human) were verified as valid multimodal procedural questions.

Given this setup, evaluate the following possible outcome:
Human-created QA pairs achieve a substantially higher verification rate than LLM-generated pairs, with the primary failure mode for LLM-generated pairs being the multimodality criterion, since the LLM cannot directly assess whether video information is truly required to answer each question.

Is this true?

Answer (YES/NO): NO